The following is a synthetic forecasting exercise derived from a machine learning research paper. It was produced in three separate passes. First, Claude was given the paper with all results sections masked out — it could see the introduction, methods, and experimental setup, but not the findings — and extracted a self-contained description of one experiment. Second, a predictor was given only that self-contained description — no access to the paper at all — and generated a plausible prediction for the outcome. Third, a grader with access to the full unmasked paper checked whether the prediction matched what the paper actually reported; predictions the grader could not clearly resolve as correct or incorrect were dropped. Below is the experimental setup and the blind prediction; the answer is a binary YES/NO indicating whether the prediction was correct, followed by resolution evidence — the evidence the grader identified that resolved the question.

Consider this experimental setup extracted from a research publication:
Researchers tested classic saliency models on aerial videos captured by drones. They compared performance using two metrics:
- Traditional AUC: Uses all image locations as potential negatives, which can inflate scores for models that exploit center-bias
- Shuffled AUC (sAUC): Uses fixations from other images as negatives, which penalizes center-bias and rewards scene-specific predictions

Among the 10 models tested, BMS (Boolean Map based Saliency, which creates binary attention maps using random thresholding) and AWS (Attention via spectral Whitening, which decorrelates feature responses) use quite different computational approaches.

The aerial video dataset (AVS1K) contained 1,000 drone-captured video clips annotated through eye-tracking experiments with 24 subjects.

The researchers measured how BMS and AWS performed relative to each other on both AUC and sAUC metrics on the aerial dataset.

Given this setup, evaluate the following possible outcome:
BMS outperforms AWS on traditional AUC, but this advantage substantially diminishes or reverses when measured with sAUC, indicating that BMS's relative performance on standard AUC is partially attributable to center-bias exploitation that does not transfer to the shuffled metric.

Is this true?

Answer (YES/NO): NO